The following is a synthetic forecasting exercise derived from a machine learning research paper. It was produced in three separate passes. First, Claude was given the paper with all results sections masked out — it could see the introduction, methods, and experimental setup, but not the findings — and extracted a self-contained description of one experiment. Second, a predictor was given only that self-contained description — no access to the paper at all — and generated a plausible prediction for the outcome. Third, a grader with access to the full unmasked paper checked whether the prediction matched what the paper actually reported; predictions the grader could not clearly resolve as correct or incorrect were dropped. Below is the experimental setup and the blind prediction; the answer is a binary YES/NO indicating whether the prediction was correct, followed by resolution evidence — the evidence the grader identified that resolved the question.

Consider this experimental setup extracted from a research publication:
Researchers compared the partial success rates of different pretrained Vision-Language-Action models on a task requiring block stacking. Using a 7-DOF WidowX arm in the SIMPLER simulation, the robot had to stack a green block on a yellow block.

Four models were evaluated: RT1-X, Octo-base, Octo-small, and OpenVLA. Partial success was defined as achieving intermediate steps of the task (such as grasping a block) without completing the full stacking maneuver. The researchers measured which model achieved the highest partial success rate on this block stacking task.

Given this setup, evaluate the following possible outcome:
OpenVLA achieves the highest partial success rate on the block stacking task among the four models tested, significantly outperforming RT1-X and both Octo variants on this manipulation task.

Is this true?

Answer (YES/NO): NO